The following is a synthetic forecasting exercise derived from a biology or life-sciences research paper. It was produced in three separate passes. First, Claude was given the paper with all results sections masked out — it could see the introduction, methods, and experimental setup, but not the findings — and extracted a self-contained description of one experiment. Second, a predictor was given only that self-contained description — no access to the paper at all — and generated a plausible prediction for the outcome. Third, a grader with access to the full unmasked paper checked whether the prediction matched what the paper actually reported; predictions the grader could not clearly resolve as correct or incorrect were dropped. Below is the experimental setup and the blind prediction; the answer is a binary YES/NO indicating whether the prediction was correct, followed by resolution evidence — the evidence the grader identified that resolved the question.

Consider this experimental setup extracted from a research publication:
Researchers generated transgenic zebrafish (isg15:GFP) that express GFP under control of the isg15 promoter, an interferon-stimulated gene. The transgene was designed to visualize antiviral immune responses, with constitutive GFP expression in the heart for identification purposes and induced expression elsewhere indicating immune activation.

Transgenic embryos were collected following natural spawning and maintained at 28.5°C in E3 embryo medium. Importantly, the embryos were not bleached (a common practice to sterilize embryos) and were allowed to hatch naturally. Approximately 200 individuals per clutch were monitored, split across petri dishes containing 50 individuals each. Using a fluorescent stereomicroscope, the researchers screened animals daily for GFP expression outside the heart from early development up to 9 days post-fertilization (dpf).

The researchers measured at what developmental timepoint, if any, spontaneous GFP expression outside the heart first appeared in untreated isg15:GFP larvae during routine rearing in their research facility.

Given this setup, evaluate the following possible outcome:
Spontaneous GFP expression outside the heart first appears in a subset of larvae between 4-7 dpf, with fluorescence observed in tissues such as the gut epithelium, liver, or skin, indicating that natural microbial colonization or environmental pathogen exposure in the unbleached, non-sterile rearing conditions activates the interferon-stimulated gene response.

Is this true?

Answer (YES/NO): NO